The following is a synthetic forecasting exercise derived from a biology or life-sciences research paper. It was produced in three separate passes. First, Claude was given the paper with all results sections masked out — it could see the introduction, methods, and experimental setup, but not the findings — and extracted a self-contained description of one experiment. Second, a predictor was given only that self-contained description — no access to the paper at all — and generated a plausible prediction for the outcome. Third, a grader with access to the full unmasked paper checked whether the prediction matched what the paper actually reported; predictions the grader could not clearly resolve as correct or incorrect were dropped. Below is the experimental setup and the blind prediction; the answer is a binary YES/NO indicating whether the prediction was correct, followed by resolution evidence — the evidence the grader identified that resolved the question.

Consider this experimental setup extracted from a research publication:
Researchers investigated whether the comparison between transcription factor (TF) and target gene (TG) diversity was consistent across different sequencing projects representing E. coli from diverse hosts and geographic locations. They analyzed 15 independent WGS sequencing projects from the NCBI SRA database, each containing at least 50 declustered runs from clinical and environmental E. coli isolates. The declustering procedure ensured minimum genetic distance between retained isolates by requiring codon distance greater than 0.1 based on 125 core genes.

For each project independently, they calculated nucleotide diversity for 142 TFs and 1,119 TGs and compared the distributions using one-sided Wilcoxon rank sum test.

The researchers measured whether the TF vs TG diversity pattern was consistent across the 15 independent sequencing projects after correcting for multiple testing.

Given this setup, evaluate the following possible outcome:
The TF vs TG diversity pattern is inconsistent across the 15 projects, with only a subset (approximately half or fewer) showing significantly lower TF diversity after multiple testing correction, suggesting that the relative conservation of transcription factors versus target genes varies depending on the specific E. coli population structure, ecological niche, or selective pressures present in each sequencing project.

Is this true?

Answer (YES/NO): NO